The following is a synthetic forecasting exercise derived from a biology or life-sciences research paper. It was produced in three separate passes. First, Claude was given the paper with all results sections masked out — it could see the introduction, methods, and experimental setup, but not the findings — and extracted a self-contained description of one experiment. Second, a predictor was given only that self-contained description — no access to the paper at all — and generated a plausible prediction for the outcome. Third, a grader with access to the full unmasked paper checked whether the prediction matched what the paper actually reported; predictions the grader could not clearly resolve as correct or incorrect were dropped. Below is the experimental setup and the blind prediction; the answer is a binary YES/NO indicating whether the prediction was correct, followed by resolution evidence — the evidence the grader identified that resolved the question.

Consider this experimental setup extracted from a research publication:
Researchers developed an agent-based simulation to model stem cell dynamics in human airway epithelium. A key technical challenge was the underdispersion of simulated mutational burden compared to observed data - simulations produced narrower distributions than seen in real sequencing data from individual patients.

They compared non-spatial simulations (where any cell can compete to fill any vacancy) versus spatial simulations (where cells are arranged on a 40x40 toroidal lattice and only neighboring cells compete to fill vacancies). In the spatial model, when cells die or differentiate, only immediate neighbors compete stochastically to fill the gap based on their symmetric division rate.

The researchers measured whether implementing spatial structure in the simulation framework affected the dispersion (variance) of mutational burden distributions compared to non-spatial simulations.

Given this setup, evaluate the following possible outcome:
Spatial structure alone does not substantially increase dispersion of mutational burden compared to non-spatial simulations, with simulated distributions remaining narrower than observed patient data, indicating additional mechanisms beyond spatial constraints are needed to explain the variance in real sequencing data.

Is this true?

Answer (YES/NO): YES